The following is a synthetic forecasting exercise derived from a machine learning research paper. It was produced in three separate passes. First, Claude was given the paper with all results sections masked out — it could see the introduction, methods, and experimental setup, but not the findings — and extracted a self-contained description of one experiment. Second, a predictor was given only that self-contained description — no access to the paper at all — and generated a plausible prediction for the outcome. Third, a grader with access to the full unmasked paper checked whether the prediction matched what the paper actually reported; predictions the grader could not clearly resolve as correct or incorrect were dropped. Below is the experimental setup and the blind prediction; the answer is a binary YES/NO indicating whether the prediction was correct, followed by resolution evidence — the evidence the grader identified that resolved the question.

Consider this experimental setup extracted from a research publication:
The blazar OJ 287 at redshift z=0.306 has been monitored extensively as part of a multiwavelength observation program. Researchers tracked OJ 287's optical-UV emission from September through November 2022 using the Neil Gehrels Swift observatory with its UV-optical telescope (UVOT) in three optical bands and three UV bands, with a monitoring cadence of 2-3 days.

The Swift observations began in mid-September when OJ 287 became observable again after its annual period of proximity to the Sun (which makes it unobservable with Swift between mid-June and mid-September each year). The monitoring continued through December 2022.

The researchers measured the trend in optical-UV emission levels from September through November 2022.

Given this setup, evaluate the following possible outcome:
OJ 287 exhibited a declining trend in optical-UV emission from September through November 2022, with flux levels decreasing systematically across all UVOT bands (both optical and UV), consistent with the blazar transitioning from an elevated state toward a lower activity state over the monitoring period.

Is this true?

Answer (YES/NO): NO